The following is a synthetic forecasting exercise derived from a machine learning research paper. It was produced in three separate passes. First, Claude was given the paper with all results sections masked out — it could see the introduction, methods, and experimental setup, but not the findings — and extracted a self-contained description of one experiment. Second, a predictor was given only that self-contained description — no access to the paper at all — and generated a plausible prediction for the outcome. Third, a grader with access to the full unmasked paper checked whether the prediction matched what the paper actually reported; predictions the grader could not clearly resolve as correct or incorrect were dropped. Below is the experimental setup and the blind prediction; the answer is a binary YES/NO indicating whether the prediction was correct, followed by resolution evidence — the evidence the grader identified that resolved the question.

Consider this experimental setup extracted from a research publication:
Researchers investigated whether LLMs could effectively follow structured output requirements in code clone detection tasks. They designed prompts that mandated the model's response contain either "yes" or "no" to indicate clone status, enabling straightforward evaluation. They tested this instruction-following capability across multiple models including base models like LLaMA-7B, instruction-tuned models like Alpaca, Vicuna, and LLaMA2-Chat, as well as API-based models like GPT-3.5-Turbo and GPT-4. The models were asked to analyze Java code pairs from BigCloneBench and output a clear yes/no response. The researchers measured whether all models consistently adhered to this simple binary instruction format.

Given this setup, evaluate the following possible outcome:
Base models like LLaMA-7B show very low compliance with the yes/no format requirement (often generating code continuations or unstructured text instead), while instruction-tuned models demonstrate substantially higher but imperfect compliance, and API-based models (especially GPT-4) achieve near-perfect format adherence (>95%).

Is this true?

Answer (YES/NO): NO